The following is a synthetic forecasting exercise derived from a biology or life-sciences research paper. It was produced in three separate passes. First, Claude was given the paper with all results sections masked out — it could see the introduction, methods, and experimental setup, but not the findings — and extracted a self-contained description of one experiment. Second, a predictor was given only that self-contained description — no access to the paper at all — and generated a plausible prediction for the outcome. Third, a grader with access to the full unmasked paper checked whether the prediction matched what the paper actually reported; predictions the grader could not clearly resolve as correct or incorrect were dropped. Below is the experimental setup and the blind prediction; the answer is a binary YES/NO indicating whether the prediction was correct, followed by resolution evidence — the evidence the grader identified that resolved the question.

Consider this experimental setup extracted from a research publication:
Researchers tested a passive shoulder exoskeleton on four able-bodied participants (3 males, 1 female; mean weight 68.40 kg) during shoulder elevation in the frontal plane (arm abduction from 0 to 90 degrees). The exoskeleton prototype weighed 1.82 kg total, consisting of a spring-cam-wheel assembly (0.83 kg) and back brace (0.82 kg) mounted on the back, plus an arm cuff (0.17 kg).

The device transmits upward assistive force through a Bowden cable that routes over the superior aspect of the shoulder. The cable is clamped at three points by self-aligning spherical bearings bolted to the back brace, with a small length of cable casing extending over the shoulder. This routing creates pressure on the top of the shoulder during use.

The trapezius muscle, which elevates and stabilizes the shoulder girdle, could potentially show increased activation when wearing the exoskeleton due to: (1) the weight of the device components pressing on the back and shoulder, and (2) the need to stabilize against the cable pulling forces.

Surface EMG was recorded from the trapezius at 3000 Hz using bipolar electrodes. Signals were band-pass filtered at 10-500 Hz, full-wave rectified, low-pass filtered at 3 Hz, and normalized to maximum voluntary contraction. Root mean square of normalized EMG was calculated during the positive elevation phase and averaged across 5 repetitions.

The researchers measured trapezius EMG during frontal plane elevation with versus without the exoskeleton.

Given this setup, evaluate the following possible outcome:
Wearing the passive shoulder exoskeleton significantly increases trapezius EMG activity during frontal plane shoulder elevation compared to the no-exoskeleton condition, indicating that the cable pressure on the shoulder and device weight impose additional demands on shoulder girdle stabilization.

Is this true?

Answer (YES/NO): NO